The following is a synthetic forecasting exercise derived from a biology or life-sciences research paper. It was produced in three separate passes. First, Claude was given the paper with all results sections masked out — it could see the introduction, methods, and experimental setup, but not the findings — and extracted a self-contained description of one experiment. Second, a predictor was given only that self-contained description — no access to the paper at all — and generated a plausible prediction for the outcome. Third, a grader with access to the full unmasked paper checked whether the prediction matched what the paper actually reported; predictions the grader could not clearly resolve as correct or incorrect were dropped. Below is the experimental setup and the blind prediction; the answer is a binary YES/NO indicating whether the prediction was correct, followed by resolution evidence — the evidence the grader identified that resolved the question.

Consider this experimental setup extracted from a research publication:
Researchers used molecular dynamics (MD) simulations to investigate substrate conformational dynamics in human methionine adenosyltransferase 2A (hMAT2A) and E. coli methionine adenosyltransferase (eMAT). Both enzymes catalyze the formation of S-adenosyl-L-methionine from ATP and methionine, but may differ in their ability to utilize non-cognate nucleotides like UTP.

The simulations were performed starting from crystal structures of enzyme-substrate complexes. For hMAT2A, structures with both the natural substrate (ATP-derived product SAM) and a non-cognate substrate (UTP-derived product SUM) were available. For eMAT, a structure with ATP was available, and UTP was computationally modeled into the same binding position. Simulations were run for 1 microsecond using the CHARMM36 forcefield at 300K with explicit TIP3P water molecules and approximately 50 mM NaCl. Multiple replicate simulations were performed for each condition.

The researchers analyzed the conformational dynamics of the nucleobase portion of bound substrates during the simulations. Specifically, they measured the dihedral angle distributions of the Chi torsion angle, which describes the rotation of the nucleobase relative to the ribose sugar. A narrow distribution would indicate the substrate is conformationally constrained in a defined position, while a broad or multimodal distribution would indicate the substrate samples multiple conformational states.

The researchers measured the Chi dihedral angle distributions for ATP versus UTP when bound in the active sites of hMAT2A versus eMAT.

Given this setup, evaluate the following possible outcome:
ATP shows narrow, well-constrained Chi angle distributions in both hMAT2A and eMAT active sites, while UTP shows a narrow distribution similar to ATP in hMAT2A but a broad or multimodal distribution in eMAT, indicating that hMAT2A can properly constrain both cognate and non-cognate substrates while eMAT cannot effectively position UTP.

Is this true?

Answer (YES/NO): YES